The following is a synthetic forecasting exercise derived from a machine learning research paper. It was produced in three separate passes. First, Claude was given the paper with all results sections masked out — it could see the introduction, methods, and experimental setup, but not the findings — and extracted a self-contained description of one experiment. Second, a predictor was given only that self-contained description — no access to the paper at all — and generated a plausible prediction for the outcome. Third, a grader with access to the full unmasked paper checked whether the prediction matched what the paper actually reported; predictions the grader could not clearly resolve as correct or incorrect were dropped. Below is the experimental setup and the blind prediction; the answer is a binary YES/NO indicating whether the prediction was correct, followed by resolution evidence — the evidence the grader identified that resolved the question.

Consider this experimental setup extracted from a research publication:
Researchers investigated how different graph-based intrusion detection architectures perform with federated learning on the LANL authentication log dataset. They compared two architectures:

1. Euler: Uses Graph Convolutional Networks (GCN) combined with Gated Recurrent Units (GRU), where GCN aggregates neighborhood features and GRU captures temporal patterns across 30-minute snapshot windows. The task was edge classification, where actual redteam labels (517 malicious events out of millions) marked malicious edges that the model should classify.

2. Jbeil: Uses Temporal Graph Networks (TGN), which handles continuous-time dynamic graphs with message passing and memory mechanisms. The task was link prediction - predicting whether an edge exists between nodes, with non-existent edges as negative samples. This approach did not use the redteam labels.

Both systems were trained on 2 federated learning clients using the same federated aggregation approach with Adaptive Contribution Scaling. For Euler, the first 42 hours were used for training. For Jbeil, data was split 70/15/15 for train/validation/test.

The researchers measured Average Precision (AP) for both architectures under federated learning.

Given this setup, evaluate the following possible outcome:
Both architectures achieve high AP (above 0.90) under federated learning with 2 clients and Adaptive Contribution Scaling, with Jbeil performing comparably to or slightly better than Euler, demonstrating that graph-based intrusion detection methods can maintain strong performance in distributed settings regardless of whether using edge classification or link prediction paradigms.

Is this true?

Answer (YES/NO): NO